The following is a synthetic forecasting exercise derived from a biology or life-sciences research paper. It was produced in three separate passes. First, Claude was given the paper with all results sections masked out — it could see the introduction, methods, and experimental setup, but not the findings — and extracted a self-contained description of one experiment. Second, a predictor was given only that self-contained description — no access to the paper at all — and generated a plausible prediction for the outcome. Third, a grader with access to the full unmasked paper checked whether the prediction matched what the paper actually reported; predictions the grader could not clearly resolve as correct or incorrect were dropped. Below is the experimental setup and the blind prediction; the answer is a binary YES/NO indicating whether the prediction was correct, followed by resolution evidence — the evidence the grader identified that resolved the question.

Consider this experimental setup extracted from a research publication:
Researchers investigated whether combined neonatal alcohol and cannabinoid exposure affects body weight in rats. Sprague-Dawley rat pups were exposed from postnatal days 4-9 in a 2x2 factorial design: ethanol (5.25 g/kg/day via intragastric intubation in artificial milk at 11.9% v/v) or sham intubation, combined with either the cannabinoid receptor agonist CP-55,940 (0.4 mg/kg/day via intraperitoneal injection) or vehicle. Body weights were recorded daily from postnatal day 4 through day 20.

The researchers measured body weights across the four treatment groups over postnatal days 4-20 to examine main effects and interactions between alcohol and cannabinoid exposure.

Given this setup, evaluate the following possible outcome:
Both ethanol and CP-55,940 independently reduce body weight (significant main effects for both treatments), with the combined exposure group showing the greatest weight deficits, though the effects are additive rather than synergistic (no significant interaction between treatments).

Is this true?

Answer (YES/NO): NO